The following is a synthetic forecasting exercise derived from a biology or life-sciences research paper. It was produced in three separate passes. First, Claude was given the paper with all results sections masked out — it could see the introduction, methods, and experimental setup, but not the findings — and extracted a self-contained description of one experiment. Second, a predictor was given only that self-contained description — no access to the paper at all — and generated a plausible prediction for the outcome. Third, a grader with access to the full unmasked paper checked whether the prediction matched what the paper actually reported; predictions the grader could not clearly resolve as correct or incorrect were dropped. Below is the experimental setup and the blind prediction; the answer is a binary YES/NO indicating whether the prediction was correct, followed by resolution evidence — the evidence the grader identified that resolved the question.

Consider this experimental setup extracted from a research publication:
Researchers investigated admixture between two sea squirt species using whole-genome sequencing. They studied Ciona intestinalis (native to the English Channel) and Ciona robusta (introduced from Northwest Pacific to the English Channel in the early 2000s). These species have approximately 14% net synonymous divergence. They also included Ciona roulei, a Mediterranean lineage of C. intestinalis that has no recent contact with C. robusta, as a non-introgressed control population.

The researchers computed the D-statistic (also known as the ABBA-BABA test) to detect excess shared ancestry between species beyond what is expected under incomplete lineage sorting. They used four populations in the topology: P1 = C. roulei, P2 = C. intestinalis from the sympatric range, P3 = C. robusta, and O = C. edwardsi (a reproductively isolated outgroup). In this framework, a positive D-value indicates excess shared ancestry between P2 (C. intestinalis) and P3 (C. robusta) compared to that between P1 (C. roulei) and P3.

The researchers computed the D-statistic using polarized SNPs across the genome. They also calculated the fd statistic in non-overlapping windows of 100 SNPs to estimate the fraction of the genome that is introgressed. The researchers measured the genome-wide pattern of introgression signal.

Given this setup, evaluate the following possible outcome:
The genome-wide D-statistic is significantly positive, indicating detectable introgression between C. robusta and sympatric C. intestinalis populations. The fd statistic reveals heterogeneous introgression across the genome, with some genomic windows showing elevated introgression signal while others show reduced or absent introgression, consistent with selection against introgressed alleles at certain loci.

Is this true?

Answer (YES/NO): YES